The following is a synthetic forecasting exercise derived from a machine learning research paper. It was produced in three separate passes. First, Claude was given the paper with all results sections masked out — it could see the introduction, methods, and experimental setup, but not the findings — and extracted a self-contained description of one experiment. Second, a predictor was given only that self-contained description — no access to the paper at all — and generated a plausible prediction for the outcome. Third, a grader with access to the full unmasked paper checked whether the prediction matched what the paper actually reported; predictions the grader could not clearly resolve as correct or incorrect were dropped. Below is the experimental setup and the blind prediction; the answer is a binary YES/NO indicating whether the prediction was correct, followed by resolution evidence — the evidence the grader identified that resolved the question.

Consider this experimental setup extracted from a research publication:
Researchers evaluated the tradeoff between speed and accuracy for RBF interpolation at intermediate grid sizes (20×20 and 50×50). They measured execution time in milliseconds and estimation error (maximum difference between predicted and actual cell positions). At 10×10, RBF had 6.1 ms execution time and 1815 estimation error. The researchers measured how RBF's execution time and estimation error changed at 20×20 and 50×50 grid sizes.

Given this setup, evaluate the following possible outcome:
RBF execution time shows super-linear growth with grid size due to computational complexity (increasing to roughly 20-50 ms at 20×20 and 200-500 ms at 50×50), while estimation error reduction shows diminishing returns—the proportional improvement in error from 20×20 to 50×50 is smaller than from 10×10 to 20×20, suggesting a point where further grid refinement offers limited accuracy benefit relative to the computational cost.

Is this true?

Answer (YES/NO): NO